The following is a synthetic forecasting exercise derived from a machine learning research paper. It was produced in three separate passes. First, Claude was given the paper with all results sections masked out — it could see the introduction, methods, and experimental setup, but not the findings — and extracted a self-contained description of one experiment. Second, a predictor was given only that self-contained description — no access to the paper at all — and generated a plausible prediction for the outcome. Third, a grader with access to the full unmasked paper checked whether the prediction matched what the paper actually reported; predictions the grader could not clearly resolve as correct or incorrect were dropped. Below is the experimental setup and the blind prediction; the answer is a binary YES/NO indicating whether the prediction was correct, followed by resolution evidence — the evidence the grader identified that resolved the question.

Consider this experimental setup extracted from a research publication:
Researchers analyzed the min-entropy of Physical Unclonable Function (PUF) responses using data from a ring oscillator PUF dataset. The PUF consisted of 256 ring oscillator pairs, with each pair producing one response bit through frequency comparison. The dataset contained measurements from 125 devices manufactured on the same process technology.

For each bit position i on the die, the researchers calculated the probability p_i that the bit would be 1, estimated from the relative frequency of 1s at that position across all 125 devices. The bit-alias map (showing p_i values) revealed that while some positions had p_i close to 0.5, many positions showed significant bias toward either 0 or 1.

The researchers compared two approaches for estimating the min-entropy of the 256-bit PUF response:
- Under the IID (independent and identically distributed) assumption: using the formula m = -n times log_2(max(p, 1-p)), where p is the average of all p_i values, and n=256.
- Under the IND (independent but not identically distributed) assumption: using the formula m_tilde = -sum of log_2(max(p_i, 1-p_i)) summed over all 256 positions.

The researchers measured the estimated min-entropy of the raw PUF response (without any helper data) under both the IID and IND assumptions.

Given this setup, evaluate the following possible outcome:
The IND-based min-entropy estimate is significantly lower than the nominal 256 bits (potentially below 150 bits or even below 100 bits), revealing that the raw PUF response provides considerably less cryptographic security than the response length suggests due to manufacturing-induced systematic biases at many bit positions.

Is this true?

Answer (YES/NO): NO